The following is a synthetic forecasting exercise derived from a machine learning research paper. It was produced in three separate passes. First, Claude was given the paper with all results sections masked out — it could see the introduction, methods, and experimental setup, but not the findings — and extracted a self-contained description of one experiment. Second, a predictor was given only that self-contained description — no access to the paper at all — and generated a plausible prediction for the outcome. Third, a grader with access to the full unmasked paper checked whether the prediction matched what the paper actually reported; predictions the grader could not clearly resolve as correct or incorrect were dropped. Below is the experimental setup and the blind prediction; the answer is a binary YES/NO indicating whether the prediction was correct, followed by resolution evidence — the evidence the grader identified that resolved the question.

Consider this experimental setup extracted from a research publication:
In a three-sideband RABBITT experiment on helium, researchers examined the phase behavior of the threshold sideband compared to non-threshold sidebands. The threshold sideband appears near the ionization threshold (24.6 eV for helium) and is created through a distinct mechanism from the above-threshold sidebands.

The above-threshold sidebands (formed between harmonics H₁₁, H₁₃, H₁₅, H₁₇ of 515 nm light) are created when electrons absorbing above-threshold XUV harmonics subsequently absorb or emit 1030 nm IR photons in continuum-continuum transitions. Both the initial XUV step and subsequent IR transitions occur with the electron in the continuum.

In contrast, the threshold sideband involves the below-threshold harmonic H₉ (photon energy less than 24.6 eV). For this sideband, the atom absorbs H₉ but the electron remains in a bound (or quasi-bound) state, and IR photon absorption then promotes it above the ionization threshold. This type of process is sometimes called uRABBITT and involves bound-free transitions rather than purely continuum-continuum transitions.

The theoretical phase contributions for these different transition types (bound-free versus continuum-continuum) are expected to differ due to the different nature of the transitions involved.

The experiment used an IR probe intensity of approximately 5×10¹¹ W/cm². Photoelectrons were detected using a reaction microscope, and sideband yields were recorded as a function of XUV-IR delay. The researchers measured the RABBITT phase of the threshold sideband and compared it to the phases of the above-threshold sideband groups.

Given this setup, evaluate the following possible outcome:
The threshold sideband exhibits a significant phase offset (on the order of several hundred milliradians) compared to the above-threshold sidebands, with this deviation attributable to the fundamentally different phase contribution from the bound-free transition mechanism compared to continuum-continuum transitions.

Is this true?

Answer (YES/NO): NO